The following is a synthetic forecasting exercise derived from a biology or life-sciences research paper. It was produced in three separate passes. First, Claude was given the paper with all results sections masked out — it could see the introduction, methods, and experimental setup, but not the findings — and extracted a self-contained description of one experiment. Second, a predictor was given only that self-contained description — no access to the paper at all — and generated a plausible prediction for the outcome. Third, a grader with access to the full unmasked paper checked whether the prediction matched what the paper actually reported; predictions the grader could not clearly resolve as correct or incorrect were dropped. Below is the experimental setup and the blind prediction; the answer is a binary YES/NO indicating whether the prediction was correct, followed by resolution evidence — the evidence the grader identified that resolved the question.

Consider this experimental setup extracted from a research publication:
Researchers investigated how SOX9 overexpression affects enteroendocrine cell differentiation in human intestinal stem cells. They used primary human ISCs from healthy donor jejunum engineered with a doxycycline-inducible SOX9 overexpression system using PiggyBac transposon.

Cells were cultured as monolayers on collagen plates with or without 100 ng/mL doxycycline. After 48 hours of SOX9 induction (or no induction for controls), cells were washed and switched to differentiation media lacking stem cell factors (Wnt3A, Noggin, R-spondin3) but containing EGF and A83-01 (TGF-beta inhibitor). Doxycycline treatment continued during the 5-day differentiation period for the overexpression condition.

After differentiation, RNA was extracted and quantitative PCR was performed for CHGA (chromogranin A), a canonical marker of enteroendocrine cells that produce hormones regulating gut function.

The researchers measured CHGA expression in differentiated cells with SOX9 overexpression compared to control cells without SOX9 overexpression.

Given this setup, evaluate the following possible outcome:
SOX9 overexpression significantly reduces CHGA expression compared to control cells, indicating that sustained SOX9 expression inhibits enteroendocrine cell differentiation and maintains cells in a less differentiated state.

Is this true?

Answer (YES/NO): YES